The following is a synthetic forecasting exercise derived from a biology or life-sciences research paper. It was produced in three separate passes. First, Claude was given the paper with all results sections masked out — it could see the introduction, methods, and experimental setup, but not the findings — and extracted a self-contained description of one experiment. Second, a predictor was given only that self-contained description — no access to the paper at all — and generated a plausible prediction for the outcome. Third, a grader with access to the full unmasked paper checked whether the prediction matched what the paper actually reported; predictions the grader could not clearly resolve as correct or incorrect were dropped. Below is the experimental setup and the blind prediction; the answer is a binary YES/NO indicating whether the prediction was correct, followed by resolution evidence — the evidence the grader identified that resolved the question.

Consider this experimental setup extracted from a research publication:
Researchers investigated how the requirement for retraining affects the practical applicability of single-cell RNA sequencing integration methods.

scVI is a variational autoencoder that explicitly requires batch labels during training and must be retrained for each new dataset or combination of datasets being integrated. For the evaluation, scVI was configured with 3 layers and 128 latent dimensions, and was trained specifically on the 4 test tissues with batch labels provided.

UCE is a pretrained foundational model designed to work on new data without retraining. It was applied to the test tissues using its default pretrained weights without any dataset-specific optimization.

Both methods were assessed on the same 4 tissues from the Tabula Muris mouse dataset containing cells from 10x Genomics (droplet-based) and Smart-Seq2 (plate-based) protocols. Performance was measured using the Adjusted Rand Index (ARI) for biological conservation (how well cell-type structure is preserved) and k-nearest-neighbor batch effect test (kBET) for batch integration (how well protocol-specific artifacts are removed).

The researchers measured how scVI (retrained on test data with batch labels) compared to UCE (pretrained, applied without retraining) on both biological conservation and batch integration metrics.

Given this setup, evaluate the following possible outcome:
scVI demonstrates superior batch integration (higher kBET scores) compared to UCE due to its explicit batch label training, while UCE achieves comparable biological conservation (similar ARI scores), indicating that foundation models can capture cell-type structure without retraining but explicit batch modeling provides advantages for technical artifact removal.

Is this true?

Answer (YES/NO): NO